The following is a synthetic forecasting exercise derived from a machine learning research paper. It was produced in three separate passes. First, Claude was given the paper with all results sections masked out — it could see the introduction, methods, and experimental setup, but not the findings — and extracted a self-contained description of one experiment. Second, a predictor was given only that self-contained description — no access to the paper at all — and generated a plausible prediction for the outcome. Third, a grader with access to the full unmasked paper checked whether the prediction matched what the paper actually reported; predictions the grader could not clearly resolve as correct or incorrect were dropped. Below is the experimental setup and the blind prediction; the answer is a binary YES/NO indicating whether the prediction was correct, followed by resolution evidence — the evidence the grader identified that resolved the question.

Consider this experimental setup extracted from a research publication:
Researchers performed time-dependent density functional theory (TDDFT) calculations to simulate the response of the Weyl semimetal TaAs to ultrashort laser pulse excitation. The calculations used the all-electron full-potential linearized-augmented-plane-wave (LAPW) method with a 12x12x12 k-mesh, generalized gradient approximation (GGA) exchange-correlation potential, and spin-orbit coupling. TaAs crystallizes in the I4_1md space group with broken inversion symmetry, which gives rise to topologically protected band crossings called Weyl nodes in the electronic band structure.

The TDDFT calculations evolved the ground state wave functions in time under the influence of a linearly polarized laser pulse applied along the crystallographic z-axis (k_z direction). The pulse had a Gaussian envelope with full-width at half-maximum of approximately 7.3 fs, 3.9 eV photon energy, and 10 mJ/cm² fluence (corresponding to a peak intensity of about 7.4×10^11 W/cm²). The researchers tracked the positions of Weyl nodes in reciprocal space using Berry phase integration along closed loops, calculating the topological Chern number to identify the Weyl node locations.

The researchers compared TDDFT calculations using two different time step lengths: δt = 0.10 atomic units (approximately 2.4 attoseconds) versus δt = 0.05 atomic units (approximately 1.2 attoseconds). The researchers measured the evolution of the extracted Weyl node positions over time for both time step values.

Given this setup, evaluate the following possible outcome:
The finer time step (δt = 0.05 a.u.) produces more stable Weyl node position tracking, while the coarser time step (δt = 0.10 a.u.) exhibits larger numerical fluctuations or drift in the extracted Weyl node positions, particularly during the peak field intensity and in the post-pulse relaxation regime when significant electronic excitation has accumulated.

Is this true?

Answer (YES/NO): YES